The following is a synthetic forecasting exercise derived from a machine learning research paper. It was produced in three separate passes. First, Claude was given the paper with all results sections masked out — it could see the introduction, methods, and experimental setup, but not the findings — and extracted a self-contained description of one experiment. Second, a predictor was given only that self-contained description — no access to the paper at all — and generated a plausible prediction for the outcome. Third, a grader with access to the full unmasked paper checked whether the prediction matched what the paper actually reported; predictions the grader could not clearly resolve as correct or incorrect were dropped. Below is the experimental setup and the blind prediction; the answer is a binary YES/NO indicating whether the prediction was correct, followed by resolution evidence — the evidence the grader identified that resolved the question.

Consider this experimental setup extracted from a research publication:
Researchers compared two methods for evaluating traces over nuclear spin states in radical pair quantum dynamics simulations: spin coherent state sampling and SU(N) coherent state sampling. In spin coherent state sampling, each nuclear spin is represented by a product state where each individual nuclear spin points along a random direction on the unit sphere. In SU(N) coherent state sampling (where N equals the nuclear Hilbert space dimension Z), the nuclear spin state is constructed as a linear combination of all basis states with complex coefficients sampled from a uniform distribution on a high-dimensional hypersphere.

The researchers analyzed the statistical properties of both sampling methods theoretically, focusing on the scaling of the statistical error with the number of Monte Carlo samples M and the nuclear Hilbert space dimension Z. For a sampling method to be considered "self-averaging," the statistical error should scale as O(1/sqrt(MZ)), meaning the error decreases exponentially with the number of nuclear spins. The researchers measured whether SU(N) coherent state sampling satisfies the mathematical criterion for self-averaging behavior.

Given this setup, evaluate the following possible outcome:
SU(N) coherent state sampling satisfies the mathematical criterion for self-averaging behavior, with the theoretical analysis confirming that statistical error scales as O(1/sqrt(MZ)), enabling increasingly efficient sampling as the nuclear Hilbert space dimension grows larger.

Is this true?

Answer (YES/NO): YES